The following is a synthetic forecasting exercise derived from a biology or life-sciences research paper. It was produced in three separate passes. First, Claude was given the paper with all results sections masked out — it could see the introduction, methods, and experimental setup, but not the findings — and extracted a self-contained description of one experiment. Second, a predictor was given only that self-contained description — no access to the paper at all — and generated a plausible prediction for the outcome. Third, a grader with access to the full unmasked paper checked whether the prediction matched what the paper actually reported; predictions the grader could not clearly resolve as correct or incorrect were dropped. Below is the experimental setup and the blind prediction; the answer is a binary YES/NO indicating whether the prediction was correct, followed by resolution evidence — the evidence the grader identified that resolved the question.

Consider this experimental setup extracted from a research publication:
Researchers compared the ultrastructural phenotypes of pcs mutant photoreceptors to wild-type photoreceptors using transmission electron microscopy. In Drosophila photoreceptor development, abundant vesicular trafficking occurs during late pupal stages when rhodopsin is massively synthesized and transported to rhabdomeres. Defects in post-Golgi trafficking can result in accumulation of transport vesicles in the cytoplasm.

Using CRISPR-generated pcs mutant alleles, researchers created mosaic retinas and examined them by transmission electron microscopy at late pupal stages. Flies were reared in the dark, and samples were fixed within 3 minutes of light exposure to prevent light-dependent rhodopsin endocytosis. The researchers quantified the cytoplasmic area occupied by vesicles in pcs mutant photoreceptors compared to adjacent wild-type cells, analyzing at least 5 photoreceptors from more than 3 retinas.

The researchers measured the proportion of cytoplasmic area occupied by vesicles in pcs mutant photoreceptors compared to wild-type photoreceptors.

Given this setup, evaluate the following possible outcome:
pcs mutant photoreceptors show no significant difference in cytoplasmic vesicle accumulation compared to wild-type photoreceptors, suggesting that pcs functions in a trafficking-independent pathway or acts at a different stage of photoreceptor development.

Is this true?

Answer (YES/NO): NO